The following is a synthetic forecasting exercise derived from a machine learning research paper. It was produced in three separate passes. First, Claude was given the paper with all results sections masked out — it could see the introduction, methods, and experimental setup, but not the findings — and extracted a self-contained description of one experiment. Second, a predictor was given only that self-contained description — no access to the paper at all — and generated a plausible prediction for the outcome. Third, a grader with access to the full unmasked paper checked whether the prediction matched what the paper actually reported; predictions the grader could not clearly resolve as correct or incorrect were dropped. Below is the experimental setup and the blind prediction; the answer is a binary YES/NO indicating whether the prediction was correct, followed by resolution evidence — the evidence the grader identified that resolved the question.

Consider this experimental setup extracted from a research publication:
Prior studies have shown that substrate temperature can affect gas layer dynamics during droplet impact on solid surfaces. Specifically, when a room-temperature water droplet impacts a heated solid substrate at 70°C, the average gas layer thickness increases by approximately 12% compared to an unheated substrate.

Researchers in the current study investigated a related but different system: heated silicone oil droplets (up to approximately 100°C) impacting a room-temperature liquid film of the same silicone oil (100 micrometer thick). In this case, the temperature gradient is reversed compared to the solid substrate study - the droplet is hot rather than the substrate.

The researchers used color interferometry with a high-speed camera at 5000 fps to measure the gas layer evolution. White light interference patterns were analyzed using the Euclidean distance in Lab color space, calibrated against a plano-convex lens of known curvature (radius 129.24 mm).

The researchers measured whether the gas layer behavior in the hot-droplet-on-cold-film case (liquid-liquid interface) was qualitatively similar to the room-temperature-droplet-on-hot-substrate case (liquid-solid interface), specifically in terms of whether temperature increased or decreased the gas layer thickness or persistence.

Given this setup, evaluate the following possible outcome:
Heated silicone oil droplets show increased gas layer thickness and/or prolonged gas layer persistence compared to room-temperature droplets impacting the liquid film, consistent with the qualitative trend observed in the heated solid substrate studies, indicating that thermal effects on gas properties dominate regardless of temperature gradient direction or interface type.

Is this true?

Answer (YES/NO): YES